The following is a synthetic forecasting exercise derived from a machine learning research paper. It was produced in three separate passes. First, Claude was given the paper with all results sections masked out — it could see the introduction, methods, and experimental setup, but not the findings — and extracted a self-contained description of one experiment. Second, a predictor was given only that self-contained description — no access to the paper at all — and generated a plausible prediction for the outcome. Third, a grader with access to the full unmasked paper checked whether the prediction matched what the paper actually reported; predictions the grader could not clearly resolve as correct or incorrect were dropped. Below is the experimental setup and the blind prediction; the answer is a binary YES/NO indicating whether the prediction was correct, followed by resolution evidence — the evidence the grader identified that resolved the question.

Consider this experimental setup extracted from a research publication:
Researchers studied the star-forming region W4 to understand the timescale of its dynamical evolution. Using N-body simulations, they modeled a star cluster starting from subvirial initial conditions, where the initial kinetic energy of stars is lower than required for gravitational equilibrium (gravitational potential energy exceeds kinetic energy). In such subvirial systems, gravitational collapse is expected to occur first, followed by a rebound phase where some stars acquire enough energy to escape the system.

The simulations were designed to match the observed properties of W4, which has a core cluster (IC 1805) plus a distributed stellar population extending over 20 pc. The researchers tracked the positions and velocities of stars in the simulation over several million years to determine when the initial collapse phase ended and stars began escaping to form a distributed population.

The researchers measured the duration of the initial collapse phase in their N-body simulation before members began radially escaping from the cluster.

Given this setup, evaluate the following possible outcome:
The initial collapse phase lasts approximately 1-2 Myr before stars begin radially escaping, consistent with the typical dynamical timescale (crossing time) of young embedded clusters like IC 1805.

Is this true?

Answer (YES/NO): YES